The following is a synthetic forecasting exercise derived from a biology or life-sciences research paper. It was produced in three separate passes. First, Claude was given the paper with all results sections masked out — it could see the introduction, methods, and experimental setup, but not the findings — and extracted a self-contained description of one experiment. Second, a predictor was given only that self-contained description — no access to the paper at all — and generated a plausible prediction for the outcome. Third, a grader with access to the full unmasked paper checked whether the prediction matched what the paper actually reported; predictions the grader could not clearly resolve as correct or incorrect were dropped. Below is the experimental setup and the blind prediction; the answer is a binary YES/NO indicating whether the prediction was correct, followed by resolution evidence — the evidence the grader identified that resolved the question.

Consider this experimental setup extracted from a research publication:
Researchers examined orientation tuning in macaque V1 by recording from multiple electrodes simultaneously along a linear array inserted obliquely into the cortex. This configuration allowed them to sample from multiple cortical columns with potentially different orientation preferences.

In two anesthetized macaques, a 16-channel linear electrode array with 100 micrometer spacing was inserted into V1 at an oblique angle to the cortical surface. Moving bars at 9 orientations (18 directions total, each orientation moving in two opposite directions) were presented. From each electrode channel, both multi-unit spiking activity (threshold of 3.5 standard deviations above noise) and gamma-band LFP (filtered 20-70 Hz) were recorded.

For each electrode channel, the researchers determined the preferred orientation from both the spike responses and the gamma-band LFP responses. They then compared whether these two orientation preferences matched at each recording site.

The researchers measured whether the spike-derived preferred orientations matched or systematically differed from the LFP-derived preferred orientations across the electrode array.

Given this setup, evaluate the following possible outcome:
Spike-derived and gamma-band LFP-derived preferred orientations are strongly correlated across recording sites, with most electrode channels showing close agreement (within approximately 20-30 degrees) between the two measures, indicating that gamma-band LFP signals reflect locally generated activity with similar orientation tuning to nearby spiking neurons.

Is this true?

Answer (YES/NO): NO